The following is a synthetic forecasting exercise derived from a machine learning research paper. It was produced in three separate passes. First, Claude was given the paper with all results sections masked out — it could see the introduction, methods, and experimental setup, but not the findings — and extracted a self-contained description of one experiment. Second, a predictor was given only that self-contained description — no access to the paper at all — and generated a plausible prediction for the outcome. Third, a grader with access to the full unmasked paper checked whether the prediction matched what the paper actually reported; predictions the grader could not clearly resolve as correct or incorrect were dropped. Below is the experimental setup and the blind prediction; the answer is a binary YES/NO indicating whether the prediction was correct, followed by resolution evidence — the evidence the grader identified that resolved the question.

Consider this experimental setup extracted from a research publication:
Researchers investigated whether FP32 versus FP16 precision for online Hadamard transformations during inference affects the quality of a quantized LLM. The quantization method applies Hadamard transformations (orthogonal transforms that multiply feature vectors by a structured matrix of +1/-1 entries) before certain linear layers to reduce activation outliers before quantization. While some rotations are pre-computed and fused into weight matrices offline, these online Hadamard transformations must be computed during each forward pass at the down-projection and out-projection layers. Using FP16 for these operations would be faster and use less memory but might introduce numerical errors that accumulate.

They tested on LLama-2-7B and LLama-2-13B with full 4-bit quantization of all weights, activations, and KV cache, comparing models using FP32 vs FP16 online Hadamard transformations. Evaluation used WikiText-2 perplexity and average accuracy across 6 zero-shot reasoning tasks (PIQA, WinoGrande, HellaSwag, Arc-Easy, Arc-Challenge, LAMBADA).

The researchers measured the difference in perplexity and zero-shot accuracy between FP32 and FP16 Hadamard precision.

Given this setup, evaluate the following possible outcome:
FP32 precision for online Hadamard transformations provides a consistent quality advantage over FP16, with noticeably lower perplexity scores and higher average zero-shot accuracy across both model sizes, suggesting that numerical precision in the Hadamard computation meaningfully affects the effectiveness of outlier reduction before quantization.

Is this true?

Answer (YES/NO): NO